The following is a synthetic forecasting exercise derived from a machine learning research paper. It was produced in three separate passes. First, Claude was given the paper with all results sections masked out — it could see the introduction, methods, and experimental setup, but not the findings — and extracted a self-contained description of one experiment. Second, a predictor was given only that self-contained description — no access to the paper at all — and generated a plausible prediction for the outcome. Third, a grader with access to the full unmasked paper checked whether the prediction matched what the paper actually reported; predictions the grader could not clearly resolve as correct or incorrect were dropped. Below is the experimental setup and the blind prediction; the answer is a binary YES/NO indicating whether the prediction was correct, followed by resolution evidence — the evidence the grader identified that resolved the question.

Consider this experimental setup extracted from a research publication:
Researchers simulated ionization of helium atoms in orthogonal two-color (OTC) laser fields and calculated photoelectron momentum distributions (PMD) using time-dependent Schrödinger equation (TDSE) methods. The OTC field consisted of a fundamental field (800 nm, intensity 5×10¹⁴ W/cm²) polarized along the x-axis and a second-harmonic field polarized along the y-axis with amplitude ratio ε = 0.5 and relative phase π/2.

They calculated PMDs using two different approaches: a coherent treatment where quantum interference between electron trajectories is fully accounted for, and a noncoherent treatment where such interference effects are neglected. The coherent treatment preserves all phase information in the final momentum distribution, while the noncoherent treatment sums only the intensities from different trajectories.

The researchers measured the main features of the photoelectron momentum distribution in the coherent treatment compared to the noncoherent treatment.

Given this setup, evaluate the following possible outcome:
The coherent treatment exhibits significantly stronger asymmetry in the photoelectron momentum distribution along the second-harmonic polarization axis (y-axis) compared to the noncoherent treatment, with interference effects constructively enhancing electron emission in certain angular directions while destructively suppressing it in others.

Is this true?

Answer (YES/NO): NO